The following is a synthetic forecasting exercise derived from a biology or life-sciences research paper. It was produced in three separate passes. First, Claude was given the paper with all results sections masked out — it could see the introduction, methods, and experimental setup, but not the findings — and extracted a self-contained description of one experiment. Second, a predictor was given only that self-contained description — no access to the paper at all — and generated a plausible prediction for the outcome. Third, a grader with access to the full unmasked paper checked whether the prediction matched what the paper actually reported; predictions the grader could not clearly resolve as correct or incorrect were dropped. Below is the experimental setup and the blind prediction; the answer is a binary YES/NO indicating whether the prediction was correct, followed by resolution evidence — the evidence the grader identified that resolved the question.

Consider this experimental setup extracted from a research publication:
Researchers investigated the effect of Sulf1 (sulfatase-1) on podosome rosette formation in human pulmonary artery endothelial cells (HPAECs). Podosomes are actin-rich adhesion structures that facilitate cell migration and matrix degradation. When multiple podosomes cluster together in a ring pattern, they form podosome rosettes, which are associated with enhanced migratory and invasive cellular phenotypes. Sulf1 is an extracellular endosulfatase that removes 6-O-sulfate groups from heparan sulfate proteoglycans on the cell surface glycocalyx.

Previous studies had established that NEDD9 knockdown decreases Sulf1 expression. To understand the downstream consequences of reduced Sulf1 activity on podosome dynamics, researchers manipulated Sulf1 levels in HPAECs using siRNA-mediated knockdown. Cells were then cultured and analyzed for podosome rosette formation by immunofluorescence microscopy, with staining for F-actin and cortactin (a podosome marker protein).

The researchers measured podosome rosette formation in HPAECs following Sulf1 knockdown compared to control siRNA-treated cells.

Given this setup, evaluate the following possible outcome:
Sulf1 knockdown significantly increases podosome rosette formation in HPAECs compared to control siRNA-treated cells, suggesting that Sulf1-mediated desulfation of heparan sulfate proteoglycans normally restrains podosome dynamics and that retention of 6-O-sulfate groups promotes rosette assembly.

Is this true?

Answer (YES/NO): YES